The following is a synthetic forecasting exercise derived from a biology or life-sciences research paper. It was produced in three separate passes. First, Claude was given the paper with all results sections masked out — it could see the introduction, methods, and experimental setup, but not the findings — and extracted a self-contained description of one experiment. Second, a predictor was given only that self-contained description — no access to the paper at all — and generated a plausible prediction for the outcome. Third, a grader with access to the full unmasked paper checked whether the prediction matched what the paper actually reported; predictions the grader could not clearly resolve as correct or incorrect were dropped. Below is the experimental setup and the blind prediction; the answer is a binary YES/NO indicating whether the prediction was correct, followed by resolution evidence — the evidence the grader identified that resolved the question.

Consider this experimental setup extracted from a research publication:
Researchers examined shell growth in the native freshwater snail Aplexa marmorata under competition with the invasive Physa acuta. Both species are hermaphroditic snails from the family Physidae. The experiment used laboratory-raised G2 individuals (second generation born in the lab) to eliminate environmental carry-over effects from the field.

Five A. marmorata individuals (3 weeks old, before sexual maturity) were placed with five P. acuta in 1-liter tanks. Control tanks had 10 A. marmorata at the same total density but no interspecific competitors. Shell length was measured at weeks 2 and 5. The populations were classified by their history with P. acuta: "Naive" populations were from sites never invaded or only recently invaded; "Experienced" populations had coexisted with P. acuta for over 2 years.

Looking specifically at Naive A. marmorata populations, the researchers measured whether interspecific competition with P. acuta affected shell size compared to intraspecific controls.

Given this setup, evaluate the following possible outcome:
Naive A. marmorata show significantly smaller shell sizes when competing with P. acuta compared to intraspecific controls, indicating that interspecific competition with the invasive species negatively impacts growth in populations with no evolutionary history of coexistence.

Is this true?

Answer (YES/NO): YES